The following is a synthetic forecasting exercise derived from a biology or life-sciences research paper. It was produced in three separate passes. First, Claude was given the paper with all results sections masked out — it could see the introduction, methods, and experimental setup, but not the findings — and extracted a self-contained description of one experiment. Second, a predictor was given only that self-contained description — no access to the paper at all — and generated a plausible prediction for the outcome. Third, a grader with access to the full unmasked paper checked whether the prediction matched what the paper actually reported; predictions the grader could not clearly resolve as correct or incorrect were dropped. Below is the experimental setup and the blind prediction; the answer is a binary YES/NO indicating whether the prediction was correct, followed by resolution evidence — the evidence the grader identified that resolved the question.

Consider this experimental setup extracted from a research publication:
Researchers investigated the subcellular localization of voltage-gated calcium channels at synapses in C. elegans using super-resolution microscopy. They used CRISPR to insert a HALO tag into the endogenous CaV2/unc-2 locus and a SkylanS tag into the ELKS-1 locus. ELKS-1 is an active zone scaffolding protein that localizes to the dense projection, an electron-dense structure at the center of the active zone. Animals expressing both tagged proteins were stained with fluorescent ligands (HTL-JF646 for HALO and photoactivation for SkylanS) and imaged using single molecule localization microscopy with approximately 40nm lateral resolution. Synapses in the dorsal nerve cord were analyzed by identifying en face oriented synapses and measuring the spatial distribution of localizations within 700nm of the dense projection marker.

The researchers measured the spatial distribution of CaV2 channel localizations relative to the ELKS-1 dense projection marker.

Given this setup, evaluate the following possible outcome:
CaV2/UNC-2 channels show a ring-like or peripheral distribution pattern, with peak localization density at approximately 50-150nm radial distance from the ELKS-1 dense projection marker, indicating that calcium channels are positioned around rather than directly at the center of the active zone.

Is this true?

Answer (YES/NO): NO